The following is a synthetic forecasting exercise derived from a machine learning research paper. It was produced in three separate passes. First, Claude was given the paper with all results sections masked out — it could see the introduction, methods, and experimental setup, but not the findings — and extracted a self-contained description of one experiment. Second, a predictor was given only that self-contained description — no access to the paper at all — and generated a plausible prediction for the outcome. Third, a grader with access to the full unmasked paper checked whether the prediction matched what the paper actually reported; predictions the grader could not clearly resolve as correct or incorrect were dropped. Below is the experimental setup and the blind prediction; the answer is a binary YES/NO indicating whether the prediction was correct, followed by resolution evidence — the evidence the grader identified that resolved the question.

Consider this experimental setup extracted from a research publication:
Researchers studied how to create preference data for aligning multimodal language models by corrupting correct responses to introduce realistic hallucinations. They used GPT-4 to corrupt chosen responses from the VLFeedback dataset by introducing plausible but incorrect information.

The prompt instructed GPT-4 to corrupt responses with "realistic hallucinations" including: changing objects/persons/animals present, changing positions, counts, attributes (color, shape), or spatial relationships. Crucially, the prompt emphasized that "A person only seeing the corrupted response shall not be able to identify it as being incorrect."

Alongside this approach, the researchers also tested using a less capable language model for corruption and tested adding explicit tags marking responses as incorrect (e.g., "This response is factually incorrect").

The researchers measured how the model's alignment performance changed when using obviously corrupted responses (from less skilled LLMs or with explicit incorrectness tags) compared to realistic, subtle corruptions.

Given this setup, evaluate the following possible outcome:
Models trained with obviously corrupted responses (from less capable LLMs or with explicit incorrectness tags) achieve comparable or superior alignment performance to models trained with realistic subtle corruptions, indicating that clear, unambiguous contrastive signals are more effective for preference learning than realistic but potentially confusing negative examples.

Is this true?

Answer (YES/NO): NO